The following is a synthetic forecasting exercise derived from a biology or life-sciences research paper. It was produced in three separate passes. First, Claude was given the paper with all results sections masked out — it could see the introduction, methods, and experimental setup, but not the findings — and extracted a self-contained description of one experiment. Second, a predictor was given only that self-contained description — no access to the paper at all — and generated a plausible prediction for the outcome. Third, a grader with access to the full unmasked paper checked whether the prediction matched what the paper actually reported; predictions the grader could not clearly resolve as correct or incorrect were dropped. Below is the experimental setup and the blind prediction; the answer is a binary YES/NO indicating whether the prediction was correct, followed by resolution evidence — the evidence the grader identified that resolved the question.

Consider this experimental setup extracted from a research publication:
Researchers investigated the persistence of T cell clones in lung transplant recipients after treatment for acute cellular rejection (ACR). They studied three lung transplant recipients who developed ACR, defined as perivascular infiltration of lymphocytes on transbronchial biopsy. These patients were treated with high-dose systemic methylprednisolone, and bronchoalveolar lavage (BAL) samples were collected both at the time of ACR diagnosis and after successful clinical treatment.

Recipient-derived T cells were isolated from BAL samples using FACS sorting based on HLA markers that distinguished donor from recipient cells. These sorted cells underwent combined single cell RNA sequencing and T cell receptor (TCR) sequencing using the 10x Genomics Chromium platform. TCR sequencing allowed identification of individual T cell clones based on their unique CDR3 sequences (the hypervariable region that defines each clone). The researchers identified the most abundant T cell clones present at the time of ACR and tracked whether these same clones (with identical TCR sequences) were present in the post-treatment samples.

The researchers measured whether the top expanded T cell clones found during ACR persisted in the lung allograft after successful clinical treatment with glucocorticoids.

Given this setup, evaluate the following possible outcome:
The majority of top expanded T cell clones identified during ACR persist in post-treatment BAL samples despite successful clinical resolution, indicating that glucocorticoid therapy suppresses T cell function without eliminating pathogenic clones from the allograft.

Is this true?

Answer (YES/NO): YES